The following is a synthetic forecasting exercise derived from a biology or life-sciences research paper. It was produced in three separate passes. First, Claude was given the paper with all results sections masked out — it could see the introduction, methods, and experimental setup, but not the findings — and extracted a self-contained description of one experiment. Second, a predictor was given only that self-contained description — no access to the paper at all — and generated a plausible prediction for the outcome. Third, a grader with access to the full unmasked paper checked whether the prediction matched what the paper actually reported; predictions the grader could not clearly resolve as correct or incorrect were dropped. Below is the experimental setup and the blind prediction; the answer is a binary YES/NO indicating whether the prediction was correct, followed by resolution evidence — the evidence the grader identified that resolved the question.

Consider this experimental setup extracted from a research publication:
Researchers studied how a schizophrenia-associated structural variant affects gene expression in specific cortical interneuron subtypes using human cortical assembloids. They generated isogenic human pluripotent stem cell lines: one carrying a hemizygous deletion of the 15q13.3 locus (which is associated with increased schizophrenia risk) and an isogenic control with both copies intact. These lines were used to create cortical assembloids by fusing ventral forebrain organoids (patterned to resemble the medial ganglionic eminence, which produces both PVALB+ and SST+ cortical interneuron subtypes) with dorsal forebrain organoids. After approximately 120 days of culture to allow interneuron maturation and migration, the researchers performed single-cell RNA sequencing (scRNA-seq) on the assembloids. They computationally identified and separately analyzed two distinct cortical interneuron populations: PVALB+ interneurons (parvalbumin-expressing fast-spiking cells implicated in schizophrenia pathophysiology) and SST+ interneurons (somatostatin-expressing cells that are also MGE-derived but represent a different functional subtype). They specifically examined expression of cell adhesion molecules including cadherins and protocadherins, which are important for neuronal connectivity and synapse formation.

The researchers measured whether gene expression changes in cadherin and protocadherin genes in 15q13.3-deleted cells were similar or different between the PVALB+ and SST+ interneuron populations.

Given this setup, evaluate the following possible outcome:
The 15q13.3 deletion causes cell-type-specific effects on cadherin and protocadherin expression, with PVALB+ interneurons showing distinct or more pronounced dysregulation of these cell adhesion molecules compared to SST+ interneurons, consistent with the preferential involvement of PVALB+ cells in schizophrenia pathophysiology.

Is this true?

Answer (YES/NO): YES